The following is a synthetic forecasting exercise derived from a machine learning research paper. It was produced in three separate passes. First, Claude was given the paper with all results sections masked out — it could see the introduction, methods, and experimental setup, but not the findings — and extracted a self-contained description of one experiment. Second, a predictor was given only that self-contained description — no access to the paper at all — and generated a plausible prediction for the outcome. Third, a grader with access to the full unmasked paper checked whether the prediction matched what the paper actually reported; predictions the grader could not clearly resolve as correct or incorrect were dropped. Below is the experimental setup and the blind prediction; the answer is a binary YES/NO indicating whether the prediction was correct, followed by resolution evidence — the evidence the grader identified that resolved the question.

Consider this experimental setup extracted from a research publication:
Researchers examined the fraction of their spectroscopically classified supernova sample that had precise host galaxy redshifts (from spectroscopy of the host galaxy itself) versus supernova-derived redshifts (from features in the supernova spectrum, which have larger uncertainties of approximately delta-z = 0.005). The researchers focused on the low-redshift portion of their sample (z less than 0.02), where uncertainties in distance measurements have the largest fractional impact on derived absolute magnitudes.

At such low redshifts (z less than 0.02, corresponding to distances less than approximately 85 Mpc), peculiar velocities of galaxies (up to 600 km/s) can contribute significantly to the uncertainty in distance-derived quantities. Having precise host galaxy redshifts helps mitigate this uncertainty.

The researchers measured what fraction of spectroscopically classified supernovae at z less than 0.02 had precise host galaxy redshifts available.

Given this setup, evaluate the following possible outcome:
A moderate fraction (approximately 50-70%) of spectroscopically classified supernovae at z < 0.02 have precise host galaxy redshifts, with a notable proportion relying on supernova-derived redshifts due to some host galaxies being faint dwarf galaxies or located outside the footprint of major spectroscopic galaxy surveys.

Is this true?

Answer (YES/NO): NO